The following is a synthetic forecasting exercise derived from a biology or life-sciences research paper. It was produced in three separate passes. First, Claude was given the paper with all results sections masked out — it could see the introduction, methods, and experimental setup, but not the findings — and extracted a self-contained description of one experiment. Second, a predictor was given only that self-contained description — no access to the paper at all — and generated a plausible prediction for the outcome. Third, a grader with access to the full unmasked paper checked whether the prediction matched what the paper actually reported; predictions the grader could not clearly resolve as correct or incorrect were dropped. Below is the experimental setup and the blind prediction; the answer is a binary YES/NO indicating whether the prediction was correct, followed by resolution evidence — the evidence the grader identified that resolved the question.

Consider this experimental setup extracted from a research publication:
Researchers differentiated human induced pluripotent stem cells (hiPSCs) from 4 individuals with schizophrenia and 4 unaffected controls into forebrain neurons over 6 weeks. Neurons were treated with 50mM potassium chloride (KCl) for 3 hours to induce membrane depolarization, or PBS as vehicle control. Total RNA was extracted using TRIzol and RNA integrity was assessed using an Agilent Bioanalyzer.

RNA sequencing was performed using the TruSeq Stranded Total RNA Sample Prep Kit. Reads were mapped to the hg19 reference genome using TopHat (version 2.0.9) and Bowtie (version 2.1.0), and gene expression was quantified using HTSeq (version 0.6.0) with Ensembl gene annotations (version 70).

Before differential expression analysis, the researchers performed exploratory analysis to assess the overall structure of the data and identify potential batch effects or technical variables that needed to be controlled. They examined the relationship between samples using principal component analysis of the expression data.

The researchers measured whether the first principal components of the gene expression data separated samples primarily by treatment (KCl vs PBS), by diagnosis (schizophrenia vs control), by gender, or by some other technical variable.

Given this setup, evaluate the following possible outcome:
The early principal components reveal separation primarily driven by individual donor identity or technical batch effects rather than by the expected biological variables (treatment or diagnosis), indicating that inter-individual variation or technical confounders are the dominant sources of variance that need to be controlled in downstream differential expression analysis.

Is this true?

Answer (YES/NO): NO